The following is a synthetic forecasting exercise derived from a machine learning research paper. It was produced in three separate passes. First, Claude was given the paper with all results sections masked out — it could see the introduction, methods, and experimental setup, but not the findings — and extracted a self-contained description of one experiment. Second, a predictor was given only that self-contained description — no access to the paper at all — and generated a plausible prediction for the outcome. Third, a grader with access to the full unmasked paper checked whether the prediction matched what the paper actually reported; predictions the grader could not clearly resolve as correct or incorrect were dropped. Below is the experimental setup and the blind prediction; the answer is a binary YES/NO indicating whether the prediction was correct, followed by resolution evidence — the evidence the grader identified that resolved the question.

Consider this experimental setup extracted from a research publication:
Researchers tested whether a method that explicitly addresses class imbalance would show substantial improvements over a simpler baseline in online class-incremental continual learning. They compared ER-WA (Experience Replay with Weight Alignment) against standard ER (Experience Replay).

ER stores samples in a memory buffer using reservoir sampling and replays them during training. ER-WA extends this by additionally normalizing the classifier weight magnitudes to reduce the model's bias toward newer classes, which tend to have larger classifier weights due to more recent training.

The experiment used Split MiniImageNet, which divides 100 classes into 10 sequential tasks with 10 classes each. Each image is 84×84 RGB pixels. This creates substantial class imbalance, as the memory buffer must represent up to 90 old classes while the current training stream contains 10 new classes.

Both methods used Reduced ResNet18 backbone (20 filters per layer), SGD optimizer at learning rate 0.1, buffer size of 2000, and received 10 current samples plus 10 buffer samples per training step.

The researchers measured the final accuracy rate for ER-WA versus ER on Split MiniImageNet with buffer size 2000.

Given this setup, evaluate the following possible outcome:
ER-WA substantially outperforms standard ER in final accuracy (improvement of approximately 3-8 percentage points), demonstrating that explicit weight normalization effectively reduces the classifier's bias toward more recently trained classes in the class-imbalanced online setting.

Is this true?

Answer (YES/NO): NO